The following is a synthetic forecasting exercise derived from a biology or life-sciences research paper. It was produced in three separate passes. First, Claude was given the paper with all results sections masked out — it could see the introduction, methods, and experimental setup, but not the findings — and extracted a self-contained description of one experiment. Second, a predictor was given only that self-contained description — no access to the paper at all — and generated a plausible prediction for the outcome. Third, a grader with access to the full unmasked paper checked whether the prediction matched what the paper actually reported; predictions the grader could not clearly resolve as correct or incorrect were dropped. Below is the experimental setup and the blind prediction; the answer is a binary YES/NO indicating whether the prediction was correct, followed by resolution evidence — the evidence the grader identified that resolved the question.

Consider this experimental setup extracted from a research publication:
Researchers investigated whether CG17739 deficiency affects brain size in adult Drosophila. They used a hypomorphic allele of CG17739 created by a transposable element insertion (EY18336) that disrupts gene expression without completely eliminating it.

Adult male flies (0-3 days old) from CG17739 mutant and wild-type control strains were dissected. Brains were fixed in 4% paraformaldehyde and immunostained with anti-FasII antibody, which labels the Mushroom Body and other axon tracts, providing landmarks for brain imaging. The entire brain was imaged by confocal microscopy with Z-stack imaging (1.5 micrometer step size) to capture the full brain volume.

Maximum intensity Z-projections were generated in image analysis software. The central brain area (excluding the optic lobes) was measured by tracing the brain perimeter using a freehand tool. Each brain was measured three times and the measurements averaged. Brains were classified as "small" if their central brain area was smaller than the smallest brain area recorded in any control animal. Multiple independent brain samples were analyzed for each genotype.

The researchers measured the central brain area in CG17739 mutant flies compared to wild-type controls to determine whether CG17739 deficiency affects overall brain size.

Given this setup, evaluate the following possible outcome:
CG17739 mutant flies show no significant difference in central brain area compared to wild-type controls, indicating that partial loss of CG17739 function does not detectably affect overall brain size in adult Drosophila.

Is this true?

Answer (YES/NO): NO